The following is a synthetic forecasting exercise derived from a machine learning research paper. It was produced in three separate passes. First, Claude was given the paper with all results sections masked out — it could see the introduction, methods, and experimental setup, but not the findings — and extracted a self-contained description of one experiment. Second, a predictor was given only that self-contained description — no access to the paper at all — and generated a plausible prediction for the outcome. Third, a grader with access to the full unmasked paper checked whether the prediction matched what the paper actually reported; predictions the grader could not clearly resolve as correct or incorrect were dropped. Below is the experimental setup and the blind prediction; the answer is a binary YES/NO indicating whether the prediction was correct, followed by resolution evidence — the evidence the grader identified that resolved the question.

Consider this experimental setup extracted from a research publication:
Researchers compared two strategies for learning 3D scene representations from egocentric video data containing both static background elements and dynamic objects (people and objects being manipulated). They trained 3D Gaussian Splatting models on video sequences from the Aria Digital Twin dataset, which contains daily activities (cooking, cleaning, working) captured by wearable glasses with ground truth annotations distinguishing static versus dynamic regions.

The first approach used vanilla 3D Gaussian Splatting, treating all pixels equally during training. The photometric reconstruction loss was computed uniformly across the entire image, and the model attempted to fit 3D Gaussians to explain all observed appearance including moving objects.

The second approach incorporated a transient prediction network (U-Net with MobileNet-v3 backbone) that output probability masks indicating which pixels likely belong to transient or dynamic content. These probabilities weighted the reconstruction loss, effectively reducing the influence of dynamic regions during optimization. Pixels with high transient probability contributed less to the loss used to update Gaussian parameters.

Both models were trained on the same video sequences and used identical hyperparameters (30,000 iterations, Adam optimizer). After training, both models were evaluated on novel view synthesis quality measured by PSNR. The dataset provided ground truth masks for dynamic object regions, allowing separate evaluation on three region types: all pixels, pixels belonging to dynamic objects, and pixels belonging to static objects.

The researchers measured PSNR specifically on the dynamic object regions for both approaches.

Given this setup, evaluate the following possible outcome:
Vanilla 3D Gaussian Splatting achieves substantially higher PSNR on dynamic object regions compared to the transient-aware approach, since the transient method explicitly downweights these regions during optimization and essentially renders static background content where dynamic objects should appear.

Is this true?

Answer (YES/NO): NO